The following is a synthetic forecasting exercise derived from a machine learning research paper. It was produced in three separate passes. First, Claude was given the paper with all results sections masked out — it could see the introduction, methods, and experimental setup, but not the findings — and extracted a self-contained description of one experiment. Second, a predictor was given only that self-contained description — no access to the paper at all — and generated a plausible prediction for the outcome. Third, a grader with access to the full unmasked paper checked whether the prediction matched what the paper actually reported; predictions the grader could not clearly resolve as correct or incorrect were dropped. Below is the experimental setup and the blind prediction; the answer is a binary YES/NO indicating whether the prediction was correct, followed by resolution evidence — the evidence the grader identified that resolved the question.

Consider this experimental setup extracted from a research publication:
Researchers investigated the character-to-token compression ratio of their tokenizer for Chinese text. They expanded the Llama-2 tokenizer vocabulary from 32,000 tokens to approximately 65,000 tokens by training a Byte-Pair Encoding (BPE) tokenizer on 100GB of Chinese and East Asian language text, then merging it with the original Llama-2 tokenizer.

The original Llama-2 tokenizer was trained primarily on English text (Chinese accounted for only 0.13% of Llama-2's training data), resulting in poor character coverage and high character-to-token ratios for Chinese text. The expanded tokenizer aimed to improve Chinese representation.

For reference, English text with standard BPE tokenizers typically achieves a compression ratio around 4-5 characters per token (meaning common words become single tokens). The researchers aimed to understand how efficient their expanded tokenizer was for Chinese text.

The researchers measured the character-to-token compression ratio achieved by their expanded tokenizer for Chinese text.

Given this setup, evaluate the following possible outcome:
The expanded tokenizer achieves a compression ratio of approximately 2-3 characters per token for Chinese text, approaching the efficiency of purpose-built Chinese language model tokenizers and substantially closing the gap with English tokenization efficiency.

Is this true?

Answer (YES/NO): NO